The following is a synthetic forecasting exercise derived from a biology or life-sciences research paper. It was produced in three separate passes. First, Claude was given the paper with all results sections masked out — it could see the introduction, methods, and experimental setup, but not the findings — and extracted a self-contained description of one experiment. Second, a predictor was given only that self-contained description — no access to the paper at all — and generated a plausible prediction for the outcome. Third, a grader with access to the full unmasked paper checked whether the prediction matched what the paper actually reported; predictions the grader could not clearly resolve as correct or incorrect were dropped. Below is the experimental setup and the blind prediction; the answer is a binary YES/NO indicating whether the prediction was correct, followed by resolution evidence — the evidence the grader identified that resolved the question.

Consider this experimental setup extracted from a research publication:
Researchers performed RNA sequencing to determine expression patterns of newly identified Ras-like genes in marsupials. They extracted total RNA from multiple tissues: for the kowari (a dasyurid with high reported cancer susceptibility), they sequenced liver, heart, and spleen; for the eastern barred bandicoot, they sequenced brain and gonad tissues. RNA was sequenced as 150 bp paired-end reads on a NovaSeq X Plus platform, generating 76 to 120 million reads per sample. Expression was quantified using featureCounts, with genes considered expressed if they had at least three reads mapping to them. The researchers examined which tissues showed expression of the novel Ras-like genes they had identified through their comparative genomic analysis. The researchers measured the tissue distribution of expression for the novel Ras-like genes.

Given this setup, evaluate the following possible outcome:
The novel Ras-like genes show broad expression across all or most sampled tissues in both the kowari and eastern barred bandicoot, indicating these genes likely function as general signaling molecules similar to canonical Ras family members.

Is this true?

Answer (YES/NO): NO